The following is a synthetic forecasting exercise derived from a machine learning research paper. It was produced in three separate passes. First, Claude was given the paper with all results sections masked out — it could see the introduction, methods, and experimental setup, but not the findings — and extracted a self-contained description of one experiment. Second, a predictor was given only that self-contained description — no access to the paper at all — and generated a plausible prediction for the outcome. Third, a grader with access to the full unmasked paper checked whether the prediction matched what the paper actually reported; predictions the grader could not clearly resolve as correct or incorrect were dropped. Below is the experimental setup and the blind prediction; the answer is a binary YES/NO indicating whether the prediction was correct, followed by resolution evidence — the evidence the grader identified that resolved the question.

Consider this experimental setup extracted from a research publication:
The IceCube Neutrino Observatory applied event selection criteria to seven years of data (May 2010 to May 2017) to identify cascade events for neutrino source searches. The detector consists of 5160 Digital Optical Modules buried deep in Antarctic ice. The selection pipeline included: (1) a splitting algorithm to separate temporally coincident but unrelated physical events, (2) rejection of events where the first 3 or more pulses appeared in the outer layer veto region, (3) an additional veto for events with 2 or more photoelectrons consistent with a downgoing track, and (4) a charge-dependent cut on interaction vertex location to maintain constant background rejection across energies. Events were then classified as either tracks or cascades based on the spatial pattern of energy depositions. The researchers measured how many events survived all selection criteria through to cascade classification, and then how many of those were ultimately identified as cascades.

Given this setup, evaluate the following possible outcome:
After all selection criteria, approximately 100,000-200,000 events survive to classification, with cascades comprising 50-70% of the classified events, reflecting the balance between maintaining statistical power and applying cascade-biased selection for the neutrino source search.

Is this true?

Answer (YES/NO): NO